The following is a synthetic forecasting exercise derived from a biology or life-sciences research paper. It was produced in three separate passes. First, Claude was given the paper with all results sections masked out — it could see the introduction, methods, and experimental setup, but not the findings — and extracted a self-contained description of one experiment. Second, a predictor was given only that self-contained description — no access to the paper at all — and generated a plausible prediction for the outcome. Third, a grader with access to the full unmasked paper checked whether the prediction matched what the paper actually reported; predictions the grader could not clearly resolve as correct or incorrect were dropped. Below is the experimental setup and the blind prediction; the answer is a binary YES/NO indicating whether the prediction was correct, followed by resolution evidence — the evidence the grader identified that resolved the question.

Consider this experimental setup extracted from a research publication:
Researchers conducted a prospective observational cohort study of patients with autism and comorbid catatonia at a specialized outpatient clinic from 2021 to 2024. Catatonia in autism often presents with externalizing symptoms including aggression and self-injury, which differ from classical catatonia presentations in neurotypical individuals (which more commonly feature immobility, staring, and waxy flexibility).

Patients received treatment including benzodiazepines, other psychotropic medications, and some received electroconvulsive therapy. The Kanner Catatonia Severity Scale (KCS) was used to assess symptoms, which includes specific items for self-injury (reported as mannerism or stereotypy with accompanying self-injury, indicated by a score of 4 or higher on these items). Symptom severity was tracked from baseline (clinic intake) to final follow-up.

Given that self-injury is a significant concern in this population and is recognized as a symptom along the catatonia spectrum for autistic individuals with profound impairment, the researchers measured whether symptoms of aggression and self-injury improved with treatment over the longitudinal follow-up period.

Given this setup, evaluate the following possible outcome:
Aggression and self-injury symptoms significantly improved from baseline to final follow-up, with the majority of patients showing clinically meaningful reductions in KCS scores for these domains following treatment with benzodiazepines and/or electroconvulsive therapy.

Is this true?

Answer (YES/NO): NO